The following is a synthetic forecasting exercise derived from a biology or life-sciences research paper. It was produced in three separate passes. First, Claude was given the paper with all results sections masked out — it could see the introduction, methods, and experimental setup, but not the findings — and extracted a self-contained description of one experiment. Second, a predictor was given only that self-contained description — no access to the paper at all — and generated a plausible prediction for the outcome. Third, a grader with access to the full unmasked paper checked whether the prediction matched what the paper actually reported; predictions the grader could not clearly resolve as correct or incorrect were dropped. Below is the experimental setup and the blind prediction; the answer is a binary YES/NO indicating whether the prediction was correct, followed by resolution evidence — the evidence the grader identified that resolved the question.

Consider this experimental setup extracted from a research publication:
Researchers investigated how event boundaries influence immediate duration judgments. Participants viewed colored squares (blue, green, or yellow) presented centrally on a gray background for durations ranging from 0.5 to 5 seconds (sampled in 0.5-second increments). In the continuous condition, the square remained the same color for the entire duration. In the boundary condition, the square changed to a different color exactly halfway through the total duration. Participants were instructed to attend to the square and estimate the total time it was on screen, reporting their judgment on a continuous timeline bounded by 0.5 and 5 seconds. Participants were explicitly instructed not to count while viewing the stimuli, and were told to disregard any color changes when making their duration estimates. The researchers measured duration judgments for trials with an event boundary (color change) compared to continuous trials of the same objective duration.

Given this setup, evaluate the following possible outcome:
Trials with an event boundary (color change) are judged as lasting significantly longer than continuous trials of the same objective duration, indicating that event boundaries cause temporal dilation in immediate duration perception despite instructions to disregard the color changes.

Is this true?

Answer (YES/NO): NO